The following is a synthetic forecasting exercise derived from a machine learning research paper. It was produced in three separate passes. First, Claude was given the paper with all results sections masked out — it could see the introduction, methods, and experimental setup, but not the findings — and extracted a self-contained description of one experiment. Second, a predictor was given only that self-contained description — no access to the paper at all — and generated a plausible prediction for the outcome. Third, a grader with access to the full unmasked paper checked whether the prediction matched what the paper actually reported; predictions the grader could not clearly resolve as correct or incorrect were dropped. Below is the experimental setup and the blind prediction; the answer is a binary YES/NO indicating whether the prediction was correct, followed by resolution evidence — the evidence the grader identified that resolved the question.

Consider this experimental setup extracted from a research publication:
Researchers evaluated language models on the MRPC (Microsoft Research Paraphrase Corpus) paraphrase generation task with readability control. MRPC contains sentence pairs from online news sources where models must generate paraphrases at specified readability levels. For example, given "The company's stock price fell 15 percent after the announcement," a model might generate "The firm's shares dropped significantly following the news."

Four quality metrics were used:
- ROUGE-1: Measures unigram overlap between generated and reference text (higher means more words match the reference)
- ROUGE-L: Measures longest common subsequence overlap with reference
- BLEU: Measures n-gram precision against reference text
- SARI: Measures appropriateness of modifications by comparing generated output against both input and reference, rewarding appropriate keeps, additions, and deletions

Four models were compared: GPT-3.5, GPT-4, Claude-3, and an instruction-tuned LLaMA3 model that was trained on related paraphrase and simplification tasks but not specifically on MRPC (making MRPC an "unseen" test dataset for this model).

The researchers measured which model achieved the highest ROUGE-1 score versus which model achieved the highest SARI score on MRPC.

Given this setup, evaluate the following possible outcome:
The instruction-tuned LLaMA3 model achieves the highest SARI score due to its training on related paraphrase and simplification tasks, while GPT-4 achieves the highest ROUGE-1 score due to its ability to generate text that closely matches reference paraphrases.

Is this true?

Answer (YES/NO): YES